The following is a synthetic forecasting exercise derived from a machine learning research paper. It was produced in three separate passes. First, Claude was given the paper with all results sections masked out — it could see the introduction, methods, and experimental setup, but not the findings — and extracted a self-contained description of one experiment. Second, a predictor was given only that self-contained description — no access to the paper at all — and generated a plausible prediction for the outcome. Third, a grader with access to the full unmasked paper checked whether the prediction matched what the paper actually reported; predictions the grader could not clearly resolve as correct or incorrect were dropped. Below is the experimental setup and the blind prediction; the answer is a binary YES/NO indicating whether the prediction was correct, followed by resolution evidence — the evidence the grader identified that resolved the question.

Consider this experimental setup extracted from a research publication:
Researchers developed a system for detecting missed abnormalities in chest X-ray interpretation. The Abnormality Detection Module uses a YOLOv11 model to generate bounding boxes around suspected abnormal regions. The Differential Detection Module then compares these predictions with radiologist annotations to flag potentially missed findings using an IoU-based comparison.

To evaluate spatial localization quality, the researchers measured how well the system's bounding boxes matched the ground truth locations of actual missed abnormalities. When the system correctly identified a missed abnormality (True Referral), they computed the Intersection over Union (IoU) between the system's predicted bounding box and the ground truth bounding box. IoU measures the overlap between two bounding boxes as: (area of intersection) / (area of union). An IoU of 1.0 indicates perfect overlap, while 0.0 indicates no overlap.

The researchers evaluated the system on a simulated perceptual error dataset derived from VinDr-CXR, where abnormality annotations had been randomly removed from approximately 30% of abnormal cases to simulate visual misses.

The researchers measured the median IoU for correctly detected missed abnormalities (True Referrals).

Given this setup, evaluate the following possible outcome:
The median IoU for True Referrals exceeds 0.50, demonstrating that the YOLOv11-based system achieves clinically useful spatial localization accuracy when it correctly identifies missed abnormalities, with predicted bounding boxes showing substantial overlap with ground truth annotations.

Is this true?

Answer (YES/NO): YES